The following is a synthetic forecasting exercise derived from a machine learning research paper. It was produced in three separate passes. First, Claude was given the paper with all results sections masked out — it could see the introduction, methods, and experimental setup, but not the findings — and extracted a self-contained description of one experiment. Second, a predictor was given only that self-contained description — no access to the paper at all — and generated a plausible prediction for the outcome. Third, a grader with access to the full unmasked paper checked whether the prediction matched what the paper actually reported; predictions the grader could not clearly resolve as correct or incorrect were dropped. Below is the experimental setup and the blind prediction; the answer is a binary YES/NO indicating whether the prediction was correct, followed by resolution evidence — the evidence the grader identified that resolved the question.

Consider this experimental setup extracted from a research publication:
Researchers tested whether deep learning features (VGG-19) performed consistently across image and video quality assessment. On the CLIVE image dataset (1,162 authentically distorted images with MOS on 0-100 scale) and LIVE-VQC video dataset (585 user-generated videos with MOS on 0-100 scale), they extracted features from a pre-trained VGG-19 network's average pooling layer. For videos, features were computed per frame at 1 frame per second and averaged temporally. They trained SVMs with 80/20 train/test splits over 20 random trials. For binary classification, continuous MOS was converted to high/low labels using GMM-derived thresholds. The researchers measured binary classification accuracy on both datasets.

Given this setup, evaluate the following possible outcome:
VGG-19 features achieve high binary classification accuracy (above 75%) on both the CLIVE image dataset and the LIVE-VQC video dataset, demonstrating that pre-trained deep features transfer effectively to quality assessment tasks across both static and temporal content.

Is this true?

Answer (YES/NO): YES